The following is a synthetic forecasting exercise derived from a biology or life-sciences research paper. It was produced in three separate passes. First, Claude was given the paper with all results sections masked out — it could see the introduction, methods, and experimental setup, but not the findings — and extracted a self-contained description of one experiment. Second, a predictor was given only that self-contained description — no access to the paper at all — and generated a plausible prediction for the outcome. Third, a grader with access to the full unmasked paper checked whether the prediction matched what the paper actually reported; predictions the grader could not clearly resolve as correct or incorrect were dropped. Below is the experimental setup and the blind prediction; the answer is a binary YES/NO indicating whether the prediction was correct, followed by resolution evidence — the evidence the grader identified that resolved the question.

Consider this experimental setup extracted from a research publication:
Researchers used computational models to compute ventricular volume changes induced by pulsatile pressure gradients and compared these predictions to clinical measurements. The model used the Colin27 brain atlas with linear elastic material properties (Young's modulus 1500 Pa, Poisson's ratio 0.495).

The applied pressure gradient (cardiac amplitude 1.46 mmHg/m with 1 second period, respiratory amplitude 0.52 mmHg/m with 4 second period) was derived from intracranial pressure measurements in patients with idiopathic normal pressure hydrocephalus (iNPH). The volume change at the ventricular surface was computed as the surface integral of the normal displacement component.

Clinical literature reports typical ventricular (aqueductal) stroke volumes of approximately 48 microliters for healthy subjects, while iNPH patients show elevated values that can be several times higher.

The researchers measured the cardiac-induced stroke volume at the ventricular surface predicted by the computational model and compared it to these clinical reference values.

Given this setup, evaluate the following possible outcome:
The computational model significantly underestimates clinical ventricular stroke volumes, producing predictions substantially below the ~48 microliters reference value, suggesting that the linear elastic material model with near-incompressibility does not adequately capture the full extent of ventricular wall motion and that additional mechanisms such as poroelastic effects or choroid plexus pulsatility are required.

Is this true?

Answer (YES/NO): NO